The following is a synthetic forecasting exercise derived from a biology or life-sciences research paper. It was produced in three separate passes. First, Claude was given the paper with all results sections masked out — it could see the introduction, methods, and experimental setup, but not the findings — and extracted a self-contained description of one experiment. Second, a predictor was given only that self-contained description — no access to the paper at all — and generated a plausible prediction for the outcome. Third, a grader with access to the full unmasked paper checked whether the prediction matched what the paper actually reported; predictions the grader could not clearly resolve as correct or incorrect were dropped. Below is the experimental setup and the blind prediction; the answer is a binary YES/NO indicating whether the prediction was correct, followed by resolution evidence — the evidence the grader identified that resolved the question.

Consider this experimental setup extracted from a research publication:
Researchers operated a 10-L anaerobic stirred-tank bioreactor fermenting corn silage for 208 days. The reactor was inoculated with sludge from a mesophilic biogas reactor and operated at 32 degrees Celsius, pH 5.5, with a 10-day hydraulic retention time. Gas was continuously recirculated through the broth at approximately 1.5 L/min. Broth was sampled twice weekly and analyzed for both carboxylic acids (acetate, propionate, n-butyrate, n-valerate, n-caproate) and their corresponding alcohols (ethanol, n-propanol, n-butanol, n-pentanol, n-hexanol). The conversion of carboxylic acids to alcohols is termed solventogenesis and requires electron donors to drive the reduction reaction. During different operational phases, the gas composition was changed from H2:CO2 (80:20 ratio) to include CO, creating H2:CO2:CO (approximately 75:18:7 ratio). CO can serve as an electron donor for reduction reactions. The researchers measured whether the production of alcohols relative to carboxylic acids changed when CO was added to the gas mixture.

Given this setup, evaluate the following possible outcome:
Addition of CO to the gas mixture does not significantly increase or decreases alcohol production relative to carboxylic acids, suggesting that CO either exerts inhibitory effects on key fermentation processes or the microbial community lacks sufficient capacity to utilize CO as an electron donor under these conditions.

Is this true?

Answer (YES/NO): YES